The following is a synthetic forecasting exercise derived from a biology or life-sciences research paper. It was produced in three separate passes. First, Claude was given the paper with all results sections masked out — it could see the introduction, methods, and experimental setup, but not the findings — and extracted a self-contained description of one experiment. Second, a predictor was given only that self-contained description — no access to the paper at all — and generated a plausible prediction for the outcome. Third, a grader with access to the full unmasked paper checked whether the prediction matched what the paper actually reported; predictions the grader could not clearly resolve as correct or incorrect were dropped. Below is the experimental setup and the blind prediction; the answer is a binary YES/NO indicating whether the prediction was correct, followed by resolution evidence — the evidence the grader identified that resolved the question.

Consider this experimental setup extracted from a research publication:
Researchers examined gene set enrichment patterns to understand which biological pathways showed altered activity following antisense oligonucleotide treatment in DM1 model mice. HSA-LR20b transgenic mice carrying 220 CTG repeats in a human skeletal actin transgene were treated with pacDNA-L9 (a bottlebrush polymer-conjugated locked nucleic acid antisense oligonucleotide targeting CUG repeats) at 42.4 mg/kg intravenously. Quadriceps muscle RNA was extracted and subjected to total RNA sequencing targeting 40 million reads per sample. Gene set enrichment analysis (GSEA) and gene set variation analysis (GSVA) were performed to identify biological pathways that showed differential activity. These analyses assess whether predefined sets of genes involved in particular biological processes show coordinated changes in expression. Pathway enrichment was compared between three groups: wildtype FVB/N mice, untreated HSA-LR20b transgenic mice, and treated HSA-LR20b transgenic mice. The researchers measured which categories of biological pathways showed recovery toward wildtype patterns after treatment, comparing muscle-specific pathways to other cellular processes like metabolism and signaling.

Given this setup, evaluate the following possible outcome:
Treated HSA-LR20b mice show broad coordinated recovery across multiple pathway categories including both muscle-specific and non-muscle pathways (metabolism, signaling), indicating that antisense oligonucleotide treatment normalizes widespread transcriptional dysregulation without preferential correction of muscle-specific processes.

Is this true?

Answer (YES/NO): YES